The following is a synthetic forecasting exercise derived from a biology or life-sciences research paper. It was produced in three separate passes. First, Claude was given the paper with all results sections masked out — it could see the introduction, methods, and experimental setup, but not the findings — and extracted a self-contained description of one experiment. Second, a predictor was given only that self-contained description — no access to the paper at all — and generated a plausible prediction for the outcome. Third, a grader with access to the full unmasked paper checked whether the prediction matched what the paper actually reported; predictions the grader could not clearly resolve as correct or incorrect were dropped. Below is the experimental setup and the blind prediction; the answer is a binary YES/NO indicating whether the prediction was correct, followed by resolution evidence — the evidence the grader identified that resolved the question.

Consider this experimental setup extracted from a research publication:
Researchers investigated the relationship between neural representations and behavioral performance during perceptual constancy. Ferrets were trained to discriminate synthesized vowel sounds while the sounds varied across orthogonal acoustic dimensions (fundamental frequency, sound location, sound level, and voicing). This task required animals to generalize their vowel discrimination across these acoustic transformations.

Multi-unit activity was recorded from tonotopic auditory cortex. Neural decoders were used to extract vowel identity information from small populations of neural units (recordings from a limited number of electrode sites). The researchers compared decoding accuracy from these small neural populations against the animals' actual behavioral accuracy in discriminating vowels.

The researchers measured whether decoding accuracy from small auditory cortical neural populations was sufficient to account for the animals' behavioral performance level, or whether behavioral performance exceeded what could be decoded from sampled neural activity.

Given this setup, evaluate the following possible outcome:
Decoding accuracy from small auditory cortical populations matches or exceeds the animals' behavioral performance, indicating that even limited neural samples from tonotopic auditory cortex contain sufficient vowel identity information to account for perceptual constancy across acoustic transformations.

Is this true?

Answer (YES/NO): YES